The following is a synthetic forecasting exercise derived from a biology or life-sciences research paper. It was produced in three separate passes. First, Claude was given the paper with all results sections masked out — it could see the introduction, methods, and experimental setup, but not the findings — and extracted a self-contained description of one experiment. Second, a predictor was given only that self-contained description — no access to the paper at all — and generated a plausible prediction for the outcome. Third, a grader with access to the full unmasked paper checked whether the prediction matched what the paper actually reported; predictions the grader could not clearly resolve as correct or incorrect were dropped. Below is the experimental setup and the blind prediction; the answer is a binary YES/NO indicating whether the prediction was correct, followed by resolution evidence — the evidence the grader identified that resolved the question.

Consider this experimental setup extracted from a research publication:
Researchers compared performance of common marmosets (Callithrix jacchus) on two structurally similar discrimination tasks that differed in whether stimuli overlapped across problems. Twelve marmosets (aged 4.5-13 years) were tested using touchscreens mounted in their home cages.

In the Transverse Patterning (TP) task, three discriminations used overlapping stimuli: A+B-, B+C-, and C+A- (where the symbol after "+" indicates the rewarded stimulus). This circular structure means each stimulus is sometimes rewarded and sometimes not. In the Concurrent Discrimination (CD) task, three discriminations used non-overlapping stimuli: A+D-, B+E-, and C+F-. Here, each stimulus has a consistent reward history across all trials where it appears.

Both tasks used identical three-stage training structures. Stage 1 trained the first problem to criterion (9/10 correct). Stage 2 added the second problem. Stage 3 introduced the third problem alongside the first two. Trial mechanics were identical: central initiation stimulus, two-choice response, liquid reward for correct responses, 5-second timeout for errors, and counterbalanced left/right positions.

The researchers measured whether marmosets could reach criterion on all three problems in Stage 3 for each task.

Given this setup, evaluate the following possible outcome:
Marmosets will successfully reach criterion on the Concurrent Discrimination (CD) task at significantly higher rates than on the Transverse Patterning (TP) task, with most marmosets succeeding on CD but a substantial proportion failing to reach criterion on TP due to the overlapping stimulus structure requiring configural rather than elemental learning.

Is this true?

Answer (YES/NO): YES